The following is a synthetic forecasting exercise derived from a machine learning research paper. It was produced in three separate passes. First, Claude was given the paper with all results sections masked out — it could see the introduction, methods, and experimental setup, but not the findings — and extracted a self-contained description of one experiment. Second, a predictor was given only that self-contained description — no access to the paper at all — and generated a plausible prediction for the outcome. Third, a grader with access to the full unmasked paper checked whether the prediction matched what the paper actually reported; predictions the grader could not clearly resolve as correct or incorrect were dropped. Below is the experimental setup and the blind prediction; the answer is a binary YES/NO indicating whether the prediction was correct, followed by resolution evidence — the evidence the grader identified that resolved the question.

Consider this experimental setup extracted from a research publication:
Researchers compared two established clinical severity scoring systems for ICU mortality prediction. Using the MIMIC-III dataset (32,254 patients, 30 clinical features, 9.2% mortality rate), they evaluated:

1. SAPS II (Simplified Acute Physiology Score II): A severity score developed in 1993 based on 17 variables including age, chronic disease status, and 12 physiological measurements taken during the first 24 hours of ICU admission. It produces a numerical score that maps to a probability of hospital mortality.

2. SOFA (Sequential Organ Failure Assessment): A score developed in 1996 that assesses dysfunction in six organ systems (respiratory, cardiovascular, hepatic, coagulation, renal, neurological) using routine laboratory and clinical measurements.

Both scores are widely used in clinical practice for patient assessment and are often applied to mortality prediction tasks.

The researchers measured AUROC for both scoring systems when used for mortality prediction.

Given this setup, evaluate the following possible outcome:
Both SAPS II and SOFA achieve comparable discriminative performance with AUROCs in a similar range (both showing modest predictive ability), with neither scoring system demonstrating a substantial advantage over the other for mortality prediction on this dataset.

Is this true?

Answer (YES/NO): NO